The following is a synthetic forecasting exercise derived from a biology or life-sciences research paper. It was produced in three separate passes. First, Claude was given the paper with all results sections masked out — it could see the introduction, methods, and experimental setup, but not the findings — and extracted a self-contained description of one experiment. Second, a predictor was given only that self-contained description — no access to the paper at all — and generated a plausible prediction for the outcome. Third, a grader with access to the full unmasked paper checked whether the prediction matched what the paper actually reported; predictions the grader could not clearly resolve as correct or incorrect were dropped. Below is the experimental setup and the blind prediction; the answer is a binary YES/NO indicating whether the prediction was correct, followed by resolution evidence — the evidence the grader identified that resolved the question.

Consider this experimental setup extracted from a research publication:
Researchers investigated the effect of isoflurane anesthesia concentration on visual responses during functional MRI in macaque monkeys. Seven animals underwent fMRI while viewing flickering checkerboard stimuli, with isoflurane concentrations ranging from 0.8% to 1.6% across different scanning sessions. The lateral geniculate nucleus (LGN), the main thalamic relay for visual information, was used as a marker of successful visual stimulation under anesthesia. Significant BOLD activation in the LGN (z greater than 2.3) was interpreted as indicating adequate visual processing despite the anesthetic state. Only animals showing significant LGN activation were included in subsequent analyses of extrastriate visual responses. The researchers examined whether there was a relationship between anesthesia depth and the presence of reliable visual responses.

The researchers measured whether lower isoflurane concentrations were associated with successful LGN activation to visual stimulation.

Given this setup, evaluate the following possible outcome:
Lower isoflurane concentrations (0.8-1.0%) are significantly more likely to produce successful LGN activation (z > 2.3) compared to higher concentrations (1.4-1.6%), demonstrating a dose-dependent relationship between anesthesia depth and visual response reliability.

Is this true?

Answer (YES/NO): NO